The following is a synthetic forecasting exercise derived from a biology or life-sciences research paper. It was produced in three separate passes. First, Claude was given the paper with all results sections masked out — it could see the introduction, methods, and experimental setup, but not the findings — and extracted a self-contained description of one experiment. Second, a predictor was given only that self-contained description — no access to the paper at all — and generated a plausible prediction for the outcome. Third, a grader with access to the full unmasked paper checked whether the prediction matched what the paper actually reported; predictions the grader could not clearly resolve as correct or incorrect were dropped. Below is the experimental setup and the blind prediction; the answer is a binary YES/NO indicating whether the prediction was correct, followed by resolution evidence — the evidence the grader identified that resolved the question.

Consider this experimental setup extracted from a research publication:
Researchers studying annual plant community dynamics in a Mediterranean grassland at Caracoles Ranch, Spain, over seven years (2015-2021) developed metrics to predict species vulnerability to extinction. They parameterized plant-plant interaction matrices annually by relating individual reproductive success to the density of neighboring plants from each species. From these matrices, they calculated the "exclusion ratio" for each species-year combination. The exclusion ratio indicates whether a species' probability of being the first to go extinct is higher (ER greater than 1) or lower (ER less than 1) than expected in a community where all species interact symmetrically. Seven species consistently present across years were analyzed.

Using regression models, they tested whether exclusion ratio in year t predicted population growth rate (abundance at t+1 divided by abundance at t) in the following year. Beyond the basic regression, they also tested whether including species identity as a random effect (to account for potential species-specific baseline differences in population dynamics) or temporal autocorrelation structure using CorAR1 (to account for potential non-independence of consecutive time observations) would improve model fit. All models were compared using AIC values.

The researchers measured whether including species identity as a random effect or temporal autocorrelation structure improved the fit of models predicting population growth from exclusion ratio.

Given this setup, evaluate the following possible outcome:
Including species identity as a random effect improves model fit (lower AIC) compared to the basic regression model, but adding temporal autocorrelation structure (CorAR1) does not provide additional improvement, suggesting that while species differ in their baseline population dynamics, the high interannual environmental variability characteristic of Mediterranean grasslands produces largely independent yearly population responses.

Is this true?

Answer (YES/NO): NO